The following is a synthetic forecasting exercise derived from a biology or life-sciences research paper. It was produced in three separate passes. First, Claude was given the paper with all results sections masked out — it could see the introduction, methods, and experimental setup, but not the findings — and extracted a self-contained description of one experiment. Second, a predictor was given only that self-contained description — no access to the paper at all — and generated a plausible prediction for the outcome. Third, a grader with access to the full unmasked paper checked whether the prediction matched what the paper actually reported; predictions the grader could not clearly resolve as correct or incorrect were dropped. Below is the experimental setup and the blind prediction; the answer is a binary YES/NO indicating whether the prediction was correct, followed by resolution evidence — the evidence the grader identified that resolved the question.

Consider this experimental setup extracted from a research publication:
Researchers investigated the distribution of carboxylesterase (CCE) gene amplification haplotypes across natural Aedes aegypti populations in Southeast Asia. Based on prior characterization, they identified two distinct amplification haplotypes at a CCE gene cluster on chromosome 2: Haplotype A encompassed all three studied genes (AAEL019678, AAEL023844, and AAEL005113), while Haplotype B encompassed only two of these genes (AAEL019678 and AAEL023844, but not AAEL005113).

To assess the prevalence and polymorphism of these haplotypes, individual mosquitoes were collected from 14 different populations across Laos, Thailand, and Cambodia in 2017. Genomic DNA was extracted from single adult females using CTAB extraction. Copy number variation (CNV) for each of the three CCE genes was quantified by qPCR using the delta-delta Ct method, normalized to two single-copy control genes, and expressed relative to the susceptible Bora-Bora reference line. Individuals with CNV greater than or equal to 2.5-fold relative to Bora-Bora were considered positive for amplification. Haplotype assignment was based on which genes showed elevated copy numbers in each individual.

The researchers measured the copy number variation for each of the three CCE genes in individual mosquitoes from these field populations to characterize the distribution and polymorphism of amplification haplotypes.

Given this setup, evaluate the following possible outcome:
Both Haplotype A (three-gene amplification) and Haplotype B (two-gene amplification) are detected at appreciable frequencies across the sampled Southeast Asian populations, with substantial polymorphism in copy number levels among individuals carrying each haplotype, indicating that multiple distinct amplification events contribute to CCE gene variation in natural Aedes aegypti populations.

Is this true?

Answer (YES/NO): NO